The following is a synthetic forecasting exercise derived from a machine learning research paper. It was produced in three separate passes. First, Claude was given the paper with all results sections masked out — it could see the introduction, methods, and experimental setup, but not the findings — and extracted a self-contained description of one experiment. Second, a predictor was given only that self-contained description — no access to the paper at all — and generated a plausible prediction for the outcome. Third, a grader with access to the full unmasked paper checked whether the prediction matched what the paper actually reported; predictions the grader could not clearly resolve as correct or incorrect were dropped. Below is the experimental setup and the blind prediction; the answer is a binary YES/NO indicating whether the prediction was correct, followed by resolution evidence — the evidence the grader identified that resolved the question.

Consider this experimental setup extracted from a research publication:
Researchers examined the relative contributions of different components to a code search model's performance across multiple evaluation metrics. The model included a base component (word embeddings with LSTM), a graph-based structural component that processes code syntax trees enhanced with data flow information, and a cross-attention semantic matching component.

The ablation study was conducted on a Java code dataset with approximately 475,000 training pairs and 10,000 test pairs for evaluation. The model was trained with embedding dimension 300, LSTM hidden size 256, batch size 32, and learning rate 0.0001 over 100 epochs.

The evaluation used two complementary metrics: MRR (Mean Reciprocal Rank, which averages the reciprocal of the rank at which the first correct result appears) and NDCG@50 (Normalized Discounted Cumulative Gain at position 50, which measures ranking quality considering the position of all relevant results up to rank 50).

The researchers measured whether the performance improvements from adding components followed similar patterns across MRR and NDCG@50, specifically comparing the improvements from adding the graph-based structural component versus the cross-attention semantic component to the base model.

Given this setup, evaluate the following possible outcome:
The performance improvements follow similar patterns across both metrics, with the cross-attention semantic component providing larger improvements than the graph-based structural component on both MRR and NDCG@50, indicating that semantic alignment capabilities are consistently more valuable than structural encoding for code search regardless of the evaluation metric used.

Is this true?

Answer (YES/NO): YES